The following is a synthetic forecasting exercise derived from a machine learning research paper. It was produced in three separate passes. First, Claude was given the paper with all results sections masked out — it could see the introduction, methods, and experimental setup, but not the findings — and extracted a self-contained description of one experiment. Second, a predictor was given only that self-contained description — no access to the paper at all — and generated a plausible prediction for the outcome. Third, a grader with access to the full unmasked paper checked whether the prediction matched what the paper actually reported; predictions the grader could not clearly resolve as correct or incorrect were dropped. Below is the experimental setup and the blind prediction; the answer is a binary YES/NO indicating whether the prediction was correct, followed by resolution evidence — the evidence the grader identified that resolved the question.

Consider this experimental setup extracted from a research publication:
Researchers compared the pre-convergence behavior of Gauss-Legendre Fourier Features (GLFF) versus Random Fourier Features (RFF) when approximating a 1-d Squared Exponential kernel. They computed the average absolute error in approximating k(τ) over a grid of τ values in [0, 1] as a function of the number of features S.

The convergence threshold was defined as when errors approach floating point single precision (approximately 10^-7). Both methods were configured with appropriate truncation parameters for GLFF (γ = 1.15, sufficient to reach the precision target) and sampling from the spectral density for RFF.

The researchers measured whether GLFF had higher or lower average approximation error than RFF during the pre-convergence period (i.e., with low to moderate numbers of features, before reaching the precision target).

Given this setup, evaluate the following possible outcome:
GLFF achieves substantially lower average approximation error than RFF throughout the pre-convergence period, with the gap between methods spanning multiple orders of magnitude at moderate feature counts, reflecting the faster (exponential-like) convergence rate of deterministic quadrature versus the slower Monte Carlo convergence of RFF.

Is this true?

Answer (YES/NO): NO